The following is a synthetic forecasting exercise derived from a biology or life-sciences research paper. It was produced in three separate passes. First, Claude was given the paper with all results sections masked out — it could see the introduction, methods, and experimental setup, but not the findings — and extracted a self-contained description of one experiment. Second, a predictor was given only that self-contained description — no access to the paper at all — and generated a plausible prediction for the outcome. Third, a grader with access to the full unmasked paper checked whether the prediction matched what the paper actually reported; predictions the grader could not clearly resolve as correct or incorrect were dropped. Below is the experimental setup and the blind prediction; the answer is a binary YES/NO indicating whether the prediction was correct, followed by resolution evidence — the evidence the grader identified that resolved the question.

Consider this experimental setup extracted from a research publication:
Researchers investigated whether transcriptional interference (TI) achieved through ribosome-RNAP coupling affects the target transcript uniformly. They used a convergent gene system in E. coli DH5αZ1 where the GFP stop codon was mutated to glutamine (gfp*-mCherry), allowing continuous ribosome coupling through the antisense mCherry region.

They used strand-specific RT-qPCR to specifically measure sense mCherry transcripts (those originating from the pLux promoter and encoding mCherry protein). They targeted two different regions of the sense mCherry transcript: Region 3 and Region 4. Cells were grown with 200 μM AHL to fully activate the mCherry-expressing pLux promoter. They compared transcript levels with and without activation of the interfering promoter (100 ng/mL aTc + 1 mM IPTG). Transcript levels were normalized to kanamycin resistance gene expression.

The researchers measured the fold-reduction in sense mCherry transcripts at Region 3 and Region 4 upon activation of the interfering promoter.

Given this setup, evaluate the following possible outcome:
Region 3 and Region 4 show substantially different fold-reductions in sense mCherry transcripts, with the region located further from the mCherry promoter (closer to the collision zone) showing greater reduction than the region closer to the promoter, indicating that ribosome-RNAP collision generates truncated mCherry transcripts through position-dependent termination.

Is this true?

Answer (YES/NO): NO